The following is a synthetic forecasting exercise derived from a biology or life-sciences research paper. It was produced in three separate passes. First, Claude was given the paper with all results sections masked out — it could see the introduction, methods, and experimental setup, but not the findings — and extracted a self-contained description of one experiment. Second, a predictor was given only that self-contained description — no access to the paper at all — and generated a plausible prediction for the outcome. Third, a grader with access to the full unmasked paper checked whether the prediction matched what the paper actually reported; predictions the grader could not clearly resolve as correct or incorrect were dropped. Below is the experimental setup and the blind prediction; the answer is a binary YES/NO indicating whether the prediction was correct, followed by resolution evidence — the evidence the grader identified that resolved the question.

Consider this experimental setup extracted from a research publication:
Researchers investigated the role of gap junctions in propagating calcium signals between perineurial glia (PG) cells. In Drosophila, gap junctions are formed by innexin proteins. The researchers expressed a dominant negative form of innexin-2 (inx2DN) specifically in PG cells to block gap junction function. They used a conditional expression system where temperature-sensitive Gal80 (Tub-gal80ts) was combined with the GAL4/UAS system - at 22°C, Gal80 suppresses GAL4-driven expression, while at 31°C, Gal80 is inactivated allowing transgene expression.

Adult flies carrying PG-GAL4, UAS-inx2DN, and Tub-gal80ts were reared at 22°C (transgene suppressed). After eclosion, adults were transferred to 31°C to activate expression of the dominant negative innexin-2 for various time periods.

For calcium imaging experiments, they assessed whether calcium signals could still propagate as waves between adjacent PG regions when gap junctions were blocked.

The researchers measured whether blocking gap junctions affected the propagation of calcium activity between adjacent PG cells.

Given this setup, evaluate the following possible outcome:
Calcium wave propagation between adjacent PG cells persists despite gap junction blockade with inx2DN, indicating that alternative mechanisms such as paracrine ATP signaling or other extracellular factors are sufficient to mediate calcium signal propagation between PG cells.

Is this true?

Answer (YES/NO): NO